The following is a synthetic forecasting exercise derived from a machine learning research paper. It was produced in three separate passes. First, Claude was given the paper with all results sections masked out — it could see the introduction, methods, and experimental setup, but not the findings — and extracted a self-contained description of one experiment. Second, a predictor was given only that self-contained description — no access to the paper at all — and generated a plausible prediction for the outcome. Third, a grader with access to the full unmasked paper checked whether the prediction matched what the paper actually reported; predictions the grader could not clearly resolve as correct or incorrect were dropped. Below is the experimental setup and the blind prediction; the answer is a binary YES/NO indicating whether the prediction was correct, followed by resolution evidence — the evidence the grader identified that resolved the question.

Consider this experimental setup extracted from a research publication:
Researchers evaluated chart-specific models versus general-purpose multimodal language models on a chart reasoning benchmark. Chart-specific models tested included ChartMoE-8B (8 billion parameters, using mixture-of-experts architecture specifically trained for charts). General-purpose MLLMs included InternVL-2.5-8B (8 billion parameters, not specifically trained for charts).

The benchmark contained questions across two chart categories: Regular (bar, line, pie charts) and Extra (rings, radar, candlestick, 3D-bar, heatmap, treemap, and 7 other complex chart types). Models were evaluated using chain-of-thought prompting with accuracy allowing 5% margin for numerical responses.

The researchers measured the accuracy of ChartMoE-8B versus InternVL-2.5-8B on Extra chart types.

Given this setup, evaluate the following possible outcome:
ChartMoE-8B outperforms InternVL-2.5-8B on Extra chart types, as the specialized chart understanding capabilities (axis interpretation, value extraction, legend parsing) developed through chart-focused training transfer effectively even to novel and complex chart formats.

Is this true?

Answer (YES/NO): NO